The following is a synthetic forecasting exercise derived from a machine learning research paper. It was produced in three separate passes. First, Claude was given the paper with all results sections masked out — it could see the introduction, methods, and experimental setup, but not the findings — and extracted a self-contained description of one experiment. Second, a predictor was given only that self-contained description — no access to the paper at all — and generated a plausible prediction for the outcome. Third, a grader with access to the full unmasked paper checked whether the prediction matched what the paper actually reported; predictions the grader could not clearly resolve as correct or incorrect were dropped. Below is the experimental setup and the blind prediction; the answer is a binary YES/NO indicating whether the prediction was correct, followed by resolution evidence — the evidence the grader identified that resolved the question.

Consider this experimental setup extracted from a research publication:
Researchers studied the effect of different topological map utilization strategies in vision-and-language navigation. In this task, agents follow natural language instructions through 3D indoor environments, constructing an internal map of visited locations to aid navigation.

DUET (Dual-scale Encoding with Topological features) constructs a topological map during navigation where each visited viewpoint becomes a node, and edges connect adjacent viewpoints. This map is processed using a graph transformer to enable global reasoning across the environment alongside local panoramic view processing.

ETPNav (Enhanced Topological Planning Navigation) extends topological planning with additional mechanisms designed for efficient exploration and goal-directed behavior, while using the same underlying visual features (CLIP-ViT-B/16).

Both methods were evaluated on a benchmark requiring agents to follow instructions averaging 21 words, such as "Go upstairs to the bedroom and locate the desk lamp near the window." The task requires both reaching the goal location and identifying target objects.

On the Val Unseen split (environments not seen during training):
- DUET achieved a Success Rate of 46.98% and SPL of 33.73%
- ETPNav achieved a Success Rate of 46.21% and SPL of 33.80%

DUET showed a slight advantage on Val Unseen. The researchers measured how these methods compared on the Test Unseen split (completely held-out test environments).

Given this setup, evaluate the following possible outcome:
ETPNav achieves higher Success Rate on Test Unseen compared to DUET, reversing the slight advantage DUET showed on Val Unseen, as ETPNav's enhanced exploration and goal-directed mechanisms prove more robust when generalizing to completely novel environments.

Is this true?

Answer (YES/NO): NO